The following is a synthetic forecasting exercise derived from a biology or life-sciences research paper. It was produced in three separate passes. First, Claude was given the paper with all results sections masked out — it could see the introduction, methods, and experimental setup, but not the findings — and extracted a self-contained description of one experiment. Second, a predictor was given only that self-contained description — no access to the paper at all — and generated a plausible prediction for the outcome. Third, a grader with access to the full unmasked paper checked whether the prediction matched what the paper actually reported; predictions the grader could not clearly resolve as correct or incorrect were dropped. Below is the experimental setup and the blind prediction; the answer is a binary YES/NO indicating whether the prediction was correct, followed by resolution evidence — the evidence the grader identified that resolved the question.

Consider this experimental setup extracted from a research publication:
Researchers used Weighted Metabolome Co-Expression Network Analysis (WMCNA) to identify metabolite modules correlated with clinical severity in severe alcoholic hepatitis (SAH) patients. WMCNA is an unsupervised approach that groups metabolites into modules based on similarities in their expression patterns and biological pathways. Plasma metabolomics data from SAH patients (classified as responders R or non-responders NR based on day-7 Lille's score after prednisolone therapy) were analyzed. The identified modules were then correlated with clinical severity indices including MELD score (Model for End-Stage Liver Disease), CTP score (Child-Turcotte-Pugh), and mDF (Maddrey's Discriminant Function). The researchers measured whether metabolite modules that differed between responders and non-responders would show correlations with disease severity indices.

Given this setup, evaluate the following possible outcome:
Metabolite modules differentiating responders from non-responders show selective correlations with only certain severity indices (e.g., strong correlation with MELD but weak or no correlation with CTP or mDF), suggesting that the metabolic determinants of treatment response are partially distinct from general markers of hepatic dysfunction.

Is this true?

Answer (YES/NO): NO